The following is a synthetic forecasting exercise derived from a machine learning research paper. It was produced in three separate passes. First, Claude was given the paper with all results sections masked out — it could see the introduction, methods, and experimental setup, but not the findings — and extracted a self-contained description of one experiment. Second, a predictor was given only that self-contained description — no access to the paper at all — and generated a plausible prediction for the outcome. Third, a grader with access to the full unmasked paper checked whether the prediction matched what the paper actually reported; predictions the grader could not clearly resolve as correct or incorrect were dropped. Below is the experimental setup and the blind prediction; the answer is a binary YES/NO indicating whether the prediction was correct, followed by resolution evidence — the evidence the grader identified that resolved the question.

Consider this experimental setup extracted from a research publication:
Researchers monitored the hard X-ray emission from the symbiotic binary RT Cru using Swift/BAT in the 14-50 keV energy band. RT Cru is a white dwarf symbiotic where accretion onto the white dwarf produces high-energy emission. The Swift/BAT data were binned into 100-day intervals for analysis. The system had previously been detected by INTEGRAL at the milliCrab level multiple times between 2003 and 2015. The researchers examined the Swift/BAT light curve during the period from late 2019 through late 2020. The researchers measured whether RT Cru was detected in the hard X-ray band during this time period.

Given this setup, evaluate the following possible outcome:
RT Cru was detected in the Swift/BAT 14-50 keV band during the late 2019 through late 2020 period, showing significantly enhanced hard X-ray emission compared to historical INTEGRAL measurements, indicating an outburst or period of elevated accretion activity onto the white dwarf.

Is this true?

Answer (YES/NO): NO